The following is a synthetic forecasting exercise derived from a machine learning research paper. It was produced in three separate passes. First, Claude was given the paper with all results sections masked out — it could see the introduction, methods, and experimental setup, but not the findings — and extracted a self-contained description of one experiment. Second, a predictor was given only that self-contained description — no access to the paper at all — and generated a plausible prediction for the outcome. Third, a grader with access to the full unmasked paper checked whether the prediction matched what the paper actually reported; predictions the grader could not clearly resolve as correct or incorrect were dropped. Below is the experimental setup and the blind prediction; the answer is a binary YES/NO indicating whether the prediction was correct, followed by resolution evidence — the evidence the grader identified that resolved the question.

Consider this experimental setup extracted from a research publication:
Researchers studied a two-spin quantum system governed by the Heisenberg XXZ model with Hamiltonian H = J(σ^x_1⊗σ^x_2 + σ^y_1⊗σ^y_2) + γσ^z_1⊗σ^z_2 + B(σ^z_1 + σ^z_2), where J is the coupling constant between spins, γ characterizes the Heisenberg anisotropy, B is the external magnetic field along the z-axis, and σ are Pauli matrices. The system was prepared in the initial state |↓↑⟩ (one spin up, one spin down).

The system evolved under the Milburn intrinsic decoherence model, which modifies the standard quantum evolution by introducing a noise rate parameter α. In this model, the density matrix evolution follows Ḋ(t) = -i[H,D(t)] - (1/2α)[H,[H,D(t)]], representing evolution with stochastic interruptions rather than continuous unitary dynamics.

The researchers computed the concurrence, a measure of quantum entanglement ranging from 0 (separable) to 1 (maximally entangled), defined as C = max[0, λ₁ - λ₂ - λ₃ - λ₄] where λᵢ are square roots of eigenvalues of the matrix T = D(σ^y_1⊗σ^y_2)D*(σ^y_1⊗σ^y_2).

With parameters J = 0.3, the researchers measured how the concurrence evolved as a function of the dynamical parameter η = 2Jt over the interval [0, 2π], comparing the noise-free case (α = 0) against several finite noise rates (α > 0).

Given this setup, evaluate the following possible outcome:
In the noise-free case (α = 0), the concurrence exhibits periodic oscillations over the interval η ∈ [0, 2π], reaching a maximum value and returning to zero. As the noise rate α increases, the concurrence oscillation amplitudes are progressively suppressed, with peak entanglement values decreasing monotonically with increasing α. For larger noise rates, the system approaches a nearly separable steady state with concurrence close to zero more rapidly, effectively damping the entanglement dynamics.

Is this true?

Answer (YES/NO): YES